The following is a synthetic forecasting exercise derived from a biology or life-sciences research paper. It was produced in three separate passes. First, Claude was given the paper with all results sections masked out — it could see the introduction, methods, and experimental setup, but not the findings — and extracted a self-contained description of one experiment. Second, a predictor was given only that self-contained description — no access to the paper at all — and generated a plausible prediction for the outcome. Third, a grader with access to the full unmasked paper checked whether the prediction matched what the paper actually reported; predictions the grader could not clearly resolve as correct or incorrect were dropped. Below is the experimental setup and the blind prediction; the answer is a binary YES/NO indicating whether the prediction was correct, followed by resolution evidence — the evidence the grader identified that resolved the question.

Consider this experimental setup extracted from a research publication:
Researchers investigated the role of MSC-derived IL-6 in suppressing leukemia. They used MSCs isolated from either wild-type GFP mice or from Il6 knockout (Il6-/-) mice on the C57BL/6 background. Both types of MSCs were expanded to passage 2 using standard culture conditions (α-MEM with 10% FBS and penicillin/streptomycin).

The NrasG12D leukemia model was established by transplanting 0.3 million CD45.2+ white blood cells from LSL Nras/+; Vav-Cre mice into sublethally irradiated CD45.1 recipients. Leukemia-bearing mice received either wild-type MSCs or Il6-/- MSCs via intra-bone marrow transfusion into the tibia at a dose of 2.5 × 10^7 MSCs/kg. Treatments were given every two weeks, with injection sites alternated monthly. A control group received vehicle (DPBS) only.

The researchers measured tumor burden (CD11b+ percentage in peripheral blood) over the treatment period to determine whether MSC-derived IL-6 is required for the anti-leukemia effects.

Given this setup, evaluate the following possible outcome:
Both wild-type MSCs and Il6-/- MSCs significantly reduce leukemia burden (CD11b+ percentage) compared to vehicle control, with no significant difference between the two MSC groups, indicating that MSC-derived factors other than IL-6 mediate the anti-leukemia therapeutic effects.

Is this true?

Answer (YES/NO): NO